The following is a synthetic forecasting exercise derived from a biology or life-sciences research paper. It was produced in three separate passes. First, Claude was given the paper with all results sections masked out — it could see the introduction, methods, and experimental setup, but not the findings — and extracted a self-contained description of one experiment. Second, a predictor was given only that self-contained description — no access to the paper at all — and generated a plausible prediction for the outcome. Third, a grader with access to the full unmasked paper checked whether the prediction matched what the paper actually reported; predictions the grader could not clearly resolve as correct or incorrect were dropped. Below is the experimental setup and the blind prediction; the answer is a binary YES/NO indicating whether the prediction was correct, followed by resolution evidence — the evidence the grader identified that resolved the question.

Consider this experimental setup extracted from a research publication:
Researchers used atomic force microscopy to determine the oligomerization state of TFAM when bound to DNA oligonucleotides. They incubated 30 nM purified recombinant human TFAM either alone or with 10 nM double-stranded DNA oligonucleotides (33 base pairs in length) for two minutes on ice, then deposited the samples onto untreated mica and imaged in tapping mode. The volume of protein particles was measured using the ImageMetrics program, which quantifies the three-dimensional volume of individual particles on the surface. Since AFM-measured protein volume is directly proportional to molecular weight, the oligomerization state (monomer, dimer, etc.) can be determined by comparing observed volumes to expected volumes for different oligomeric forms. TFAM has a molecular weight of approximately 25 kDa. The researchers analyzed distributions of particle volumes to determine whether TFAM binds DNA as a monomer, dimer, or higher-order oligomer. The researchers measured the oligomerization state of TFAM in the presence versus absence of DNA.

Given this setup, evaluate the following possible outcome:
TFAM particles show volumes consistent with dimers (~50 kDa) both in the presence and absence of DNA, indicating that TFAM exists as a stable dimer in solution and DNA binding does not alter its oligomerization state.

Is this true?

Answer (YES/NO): NO